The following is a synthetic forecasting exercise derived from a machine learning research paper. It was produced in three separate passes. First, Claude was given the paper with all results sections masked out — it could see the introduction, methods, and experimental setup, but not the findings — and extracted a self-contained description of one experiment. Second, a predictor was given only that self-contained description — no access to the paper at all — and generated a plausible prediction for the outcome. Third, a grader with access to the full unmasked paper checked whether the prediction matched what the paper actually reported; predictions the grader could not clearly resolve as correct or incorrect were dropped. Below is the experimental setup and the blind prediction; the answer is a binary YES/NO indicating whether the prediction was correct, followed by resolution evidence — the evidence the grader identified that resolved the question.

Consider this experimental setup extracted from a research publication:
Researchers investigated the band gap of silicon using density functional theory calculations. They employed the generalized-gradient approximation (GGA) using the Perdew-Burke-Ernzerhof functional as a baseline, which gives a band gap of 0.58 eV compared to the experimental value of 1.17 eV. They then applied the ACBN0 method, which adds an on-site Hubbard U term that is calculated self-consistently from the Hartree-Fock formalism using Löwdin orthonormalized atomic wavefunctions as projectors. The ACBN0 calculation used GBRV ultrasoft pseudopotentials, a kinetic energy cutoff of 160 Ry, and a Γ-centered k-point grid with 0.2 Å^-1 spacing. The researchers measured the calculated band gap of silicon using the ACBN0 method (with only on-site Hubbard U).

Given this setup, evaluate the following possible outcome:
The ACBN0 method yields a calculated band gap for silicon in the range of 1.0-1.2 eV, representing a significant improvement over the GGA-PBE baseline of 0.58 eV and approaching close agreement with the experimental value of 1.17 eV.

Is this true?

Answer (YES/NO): NO